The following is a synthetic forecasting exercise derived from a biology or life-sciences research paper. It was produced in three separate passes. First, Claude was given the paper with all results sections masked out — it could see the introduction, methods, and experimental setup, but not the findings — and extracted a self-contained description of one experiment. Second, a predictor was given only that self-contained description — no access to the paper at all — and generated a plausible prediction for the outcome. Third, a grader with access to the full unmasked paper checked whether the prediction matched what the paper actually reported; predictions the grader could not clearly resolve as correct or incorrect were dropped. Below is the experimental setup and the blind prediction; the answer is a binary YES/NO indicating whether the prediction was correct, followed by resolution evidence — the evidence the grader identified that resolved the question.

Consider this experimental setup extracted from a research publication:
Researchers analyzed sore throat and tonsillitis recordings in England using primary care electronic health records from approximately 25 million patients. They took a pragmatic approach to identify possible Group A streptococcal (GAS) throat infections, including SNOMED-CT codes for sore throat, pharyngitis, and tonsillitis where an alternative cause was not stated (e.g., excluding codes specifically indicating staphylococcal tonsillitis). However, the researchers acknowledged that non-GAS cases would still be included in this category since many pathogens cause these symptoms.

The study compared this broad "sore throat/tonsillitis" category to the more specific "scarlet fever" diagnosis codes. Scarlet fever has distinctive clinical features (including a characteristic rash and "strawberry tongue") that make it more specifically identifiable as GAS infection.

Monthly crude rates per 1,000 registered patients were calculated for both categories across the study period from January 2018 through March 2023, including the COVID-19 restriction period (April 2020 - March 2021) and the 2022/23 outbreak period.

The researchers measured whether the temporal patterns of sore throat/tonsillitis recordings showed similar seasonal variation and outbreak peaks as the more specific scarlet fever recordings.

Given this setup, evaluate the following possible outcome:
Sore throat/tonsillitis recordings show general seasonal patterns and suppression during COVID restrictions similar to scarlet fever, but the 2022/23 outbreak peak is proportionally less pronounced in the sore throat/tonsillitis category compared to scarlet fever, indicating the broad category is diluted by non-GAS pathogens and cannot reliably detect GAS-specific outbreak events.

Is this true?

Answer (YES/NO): NO